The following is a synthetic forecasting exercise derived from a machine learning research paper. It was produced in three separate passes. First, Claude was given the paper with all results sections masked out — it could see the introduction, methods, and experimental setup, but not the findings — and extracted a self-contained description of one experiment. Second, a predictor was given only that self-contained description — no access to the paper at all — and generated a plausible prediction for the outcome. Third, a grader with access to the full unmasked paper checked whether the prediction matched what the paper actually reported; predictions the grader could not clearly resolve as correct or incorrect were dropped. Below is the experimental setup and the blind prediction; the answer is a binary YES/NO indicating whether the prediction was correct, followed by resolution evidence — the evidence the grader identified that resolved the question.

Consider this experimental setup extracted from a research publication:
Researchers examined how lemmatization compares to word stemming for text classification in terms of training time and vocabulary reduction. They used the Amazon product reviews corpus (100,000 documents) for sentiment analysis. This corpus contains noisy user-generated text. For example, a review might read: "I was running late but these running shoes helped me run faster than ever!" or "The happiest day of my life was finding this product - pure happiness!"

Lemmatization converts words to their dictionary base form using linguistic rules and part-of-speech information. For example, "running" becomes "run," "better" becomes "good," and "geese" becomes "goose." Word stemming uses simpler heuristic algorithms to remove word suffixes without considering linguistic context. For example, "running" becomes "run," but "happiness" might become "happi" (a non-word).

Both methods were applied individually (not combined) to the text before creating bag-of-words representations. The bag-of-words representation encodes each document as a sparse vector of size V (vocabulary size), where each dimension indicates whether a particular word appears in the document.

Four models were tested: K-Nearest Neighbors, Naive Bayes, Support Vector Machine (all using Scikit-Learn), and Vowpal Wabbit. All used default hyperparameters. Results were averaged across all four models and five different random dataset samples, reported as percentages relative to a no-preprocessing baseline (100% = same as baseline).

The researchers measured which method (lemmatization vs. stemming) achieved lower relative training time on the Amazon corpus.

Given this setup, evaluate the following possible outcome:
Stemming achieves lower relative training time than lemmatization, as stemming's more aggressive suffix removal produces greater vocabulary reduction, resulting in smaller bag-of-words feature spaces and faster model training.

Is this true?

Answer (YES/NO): YES